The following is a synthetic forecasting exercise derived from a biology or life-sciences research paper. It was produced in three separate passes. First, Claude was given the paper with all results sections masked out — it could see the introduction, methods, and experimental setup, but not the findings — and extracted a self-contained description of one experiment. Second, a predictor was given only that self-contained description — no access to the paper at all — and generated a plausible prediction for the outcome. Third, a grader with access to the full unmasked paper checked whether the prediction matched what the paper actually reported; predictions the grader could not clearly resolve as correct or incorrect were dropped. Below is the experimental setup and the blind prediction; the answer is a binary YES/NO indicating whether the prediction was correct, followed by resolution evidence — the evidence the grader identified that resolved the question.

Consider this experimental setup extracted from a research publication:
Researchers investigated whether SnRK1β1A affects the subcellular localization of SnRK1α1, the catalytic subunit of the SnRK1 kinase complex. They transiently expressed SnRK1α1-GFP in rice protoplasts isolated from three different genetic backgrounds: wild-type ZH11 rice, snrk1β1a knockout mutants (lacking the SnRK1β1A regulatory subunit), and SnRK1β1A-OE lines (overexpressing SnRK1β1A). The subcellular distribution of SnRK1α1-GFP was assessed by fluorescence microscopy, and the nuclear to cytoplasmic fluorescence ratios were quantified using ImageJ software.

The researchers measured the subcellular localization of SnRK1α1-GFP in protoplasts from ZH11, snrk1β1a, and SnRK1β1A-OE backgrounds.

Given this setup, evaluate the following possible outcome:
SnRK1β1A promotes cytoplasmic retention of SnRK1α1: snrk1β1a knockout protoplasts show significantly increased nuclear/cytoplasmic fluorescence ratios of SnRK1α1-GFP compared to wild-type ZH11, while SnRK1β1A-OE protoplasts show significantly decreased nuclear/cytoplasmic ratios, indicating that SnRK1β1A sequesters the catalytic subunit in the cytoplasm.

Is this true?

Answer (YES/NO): YES